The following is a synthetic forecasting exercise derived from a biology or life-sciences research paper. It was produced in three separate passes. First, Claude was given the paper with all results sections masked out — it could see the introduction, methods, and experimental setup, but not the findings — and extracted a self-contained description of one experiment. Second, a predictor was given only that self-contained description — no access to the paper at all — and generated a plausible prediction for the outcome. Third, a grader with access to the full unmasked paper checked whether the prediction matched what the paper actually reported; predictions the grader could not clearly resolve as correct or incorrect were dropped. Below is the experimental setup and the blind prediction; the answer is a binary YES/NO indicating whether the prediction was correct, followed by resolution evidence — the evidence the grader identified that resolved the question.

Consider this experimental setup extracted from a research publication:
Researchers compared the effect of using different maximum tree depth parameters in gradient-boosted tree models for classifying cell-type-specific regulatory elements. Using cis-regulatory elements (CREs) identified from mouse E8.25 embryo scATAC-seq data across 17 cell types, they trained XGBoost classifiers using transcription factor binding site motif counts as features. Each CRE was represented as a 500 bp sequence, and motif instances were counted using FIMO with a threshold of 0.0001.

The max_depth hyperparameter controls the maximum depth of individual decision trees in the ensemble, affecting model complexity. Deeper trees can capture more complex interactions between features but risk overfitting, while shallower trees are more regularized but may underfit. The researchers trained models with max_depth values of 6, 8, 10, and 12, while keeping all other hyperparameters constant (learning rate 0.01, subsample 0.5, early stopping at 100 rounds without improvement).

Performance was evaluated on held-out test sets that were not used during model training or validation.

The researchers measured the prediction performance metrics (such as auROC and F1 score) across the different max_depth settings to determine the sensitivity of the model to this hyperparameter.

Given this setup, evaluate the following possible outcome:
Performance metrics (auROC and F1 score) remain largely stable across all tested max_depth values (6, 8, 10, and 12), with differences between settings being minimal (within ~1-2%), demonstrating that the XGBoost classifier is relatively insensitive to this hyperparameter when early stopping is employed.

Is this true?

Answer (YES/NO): YES